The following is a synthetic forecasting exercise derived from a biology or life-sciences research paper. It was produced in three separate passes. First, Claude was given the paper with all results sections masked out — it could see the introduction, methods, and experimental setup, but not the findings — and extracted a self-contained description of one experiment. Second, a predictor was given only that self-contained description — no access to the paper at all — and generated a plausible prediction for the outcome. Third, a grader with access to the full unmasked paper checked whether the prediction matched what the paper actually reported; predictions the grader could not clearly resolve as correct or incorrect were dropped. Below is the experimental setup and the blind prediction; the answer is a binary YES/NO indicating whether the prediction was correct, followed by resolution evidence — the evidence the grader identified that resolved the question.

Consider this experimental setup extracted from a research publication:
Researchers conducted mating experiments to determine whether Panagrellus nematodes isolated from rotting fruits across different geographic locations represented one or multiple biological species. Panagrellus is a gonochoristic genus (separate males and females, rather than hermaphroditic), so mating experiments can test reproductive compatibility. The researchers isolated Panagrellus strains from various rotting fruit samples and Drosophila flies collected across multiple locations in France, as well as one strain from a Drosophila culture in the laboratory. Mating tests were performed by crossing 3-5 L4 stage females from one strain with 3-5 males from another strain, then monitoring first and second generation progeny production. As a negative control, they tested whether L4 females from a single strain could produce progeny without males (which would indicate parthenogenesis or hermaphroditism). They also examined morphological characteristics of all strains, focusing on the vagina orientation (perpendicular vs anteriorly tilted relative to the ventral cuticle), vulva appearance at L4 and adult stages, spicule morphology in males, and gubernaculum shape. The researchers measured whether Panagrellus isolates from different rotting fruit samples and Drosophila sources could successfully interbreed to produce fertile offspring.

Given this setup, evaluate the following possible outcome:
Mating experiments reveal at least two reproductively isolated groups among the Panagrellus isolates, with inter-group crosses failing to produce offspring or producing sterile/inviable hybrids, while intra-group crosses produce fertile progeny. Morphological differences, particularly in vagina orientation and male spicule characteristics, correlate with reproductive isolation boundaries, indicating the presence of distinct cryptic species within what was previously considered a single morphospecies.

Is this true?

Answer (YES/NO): NO